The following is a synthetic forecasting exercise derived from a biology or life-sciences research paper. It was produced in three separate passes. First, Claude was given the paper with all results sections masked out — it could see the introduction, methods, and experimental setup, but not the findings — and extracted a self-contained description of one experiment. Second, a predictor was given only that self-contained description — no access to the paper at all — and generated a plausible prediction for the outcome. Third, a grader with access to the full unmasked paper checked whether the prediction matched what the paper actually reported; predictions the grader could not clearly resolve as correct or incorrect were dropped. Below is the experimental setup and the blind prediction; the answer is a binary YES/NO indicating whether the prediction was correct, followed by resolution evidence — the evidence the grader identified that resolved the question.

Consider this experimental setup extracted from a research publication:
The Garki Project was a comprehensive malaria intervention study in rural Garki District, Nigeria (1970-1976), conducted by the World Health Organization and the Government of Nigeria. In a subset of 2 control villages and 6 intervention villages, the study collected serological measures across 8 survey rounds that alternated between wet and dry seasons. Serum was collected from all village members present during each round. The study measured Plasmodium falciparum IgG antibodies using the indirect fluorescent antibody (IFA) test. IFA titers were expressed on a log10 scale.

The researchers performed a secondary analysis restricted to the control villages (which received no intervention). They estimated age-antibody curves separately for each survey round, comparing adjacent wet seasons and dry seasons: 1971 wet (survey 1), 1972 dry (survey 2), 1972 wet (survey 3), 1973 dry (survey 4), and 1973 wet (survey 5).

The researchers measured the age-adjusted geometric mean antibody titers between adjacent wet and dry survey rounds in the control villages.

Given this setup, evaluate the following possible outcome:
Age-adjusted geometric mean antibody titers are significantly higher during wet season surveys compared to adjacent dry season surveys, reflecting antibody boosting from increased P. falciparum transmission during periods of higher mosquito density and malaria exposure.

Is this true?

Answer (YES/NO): NO